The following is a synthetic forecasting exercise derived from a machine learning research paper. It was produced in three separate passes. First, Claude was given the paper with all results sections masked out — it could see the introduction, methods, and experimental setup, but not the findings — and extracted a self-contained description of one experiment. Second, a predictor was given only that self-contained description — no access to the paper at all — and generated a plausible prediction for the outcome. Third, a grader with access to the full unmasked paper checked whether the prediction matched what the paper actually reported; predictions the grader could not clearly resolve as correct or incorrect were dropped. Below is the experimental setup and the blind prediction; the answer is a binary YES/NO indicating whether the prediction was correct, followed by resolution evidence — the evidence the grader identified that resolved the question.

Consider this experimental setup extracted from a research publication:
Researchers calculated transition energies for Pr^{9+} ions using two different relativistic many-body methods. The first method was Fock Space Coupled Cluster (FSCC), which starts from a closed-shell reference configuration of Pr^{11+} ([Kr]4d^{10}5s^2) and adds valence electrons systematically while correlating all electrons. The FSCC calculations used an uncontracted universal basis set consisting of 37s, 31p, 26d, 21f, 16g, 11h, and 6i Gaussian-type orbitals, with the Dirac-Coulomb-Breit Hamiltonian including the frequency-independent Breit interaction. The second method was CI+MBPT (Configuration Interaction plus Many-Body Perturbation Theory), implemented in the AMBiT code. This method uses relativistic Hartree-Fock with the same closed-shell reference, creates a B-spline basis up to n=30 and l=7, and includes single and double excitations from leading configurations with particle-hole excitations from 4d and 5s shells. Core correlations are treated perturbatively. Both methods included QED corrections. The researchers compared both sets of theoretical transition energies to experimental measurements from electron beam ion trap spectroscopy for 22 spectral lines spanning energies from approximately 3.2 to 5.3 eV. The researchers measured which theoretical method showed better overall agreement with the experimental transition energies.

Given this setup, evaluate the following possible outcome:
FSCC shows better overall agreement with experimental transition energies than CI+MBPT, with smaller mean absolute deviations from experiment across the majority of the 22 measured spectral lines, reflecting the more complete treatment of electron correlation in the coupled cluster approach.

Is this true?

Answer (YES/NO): YES